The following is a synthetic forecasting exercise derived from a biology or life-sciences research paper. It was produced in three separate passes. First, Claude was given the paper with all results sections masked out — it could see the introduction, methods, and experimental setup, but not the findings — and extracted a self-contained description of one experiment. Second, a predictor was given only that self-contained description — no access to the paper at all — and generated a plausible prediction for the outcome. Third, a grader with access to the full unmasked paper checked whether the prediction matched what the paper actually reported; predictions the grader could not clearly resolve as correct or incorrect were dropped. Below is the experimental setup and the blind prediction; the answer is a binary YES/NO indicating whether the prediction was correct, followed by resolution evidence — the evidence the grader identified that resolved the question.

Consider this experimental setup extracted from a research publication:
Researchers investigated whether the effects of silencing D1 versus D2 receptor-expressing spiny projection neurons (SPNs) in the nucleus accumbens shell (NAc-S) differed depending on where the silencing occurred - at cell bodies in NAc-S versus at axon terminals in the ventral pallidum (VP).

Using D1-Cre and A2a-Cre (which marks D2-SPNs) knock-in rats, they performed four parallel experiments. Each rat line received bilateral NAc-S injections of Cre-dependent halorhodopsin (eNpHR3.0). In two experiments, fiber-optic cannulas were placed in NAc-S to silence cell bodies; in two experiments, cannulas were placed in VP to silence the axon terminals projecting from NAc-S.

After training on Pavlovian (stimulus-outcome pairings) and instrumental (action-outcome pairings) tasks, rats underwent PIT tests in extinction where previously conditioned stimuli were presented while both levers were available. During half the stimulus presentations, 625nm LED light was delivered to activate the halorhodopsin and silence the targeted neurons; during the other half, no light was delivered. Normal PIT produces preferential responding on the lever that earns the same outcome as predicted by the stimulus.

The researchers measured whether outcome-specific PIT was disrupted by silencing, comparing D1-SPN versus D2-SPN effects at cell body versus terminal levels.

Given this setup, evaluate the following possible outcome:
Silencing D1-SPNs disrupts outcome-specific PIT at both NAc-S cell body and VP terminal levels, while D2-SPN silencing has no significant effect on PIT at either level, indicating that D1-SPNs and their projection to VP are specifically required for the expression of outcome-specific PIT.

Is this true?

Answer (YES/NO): NO